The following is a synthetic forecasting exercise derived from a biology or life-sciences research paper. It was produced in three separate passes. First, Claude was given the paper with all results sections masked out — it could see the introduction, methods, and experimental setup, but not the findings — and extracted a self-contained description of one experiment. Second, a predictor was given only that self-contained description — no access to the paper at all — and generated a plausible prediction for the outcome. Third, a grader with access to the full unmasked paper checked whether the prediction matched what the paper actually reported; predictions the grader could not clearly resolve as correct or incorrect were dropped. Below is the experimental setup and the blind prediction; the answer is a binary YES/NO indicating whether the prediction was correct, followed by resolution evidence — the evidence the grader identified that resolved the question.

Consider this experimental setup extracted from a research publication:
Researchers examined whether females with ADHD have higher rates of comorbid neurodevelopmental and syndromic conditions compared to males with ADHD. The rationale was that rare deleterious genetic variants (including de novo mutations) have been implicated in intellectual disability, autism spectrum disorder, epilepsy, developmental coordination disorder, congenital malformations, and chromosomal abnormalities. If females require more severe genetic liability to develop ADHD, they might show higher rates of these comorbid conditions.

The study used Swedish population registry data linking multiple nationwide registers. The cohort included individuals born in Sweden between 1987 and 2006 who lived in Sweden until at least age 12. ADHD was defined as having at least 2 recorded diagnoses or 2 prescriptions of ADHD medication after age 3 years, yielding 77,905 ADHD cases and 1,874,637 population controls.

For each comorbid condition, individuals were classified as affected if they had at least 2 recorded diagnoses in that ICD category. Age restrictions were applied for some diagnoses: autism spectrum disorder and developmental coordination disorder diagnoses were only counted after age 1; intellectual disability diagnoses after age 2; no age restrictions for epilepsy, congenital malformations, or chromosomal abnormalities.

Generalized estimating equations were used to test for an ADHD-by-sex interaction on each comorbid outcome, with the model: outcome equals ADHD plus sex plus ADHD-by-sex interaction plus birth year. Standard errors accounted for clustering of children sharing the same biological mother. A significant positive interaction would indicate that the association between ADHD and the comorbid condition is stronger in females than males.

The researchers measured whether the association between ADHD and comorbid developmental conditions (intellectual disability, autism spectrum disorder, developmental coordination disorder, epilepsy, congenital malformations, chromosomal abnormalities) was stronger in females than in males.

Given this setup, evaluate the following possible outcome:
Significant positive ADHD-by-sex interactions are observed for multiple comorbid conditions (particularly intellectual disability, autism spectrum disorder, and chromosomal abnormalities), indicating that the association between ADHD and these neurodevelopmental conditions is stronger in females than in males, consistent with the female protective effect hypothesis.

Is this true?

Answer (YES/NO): NO